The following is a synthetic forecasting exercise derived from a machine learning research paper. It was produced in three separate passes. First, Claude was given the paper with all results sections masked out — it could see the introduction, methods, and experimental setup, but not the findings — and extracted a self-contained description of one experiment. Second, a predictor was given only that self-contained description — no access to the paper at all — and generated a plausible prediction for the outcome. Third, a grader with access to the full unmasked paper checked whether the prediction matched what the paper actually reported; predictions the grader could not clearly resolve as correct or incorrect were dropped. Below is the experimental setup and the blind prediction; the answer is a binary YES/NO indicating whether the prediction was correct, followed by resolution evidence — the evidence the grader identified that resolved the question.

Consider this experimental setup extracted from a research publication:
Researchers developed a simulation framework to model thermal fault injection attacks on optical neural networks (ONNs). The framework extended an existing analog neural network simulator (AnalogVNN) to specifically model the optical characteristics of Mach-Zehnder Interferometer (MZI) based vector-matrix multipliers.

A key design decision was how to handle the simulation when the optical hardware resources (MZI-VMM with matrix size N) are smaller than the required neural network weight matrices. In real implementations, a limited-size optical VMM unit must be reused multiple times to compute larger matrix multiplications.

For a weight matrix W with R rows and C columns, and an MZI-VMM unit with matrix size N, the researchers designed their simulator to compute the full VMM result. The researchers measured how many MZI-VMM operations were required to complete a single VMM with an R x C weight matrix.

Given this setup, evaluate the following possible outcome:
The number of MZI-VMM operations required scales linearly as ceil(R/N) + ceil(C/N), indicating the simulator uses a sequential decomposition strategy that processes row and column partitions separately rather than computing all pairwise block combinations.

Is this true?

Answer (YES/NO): NO